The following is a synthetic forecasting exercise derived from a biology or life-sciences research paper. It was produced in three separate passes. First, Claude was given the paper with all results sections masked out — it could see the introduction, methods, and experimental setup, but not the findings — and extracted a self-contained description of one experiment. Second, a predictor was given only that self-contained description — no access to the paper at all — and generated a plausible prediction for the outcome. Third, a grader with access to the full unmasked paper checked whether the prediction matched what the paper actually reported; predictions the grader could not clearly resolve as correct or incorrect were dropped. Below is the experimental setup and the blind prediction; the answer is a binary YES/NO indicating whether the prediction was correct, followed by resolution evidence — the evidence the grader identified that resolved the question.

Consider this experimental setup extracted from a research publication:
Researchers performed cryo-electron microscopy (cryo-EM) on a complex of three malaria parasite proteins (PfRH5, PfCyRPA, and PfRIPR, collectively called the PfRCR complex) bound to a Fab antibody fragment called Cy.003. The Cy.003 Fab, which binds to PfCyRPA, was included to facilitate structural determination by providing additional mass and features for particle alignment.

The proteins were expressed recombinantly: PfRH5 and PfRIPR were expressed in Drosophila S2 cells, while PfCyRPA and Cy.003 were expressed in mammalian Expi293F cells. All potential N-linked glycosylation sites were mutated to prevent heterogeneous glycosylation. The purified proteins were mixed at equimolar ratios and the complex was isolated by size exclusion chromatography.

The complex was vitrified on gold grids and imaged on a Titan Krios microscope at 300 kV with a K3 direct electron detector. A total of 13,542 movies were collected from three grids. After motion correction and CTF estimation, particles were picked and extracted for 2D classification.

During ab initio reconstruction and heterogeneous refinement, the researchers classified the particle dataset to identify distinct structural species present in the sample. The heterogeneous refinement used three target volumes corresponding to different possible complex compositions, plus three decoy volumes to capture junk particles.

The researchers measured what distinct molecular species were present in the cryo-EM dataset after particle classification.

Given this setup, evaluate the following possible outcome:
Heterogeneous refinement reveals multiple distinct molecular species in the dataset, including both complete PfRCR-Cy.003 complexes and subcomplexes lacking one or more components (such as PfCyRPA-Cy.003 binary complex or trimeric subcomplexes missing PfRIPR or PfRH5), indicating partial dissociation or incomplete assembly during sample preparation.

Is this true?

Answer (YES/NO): YES